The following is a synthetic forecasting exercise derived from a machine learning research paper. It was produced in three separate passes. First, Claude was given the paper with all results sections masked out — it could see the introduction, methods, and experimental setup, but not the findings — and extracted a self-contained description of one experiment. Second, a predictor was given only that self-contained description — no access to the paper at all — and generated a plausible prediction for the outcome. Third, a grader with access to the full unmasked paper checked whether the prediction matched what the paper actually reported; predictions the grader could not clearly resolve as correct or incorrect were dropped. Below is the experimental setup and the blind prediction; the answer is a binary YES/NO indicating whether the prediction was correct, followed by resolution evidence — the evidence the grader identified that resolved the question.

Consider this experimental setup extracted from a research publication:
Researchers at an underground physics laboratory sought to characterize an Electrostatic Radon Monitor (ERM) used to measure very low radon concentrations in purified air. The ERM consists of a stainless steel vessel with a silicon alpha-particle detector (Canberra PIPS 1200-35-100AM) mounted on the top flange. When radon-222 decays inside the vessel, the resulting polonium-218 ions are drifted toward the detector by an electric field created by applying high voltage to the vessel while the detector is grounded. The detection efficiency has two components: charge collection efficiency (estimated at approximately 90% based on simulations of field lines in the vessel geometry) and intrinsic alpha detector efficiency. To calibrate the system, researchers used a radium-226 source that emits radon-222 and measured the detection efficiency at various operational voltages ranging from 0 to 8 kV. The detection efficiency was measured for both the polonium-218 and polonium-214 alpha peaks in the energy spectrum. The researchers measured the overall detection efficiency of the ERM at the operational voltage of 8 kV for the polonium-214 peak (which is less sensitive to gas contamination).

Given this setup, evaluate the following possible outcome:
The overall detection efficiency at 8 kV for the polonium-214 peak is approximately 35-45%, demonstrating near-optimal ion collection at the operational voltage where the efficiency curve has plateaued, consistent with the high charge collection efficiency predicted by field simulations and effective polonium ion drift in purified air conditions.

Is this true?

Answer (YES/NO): NO